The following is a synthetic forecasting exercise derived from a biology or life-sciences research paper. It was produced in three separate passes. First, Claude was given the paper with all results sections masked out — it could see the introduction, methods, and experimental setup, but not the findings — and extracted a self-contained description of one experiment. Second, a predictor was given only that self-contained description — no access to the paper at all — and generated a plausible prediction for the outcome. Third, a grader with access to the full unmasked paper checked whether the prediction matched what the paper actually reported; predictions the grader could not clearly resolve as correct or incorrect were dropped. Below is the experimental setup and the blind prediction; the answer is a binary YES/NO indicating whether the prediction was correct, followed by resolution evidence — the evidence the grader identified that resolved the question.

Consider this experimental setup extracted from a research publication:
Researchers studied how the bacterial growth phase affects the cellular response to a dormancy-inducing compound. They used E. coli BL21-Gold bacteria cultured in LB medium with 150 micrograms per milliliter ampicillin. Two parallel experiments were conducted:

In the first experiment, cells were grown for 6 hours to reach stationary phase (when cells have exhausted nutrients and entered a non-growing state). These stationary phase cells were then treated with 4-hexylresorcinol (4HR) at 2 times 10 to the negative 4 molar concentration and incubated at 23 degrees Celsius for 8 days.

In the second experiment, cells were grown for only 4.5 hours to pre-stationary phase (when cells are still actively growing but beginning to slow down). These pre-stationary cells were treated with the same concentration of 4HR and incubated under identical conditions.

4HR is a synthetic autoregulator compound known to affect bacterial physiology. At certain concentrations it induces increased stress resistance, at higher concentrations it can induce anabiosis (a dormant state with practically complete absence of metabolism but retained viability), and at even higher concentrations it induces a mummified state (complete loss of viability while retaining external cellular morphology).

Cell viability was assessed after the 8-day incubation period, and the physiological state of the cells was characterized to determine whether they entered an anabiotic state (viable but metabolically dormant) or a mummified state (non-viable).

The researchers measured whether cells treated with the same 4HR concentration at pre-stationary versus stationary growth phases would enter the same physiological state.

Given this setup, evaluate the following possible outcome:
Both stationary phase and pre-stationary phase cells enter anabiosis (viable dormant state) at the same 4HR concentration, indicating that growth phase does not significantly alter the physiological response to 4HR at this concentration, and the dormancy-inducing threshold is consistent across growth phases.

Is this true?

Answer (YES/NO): NO